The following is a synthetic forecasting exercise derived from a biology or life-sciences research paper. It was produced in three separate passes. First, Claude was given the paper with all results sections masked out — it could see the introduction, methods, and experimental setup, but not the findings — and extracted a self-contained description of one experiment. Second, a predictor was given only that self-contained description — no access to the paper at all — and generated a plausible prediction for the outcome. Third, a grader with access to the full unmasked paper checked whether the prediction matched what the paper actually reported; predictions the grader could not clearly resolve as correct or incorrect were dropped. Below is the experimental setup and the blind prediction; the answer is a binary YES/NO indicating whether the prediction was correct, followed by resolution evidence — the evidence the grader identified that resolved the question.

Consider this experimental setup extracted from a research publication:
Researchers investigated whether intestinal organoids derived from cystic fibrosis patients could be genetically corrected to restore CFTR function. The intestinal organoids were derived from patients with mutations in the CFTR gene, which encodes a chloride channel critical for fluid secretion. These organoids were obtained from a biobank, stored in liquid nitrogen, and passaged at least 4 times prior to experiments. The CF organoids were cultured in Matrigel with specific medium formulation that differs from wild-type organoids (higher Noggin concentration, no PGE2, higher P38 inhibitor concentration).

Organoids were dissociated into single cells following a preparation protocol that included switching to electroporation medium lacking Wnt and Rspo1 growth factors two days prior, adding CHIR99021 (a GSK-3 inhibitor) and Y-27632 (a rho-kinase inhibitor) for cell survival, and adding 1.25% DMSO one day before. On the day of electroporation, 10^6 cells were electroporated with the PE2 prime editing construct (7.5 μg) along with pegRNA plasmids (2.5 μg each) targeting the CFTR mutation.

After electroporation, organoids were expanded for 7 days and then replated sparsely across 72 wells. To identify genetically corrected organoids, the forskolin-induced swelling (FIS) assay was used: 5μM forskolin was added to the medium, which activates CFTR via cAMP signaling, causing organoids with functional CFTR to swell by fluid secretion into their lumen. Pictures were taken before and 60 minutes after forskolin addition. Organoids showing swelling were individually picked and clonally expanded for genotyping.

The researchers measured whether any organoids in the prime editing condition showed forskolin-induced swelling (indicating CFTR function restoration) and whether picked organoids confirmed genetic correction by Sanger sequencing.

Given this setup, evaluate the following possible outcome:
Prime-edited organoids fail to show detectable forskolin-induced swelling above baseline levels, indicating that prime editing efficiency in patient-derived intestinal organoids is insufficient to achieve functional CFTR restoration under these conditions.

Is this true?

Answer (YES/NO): NO